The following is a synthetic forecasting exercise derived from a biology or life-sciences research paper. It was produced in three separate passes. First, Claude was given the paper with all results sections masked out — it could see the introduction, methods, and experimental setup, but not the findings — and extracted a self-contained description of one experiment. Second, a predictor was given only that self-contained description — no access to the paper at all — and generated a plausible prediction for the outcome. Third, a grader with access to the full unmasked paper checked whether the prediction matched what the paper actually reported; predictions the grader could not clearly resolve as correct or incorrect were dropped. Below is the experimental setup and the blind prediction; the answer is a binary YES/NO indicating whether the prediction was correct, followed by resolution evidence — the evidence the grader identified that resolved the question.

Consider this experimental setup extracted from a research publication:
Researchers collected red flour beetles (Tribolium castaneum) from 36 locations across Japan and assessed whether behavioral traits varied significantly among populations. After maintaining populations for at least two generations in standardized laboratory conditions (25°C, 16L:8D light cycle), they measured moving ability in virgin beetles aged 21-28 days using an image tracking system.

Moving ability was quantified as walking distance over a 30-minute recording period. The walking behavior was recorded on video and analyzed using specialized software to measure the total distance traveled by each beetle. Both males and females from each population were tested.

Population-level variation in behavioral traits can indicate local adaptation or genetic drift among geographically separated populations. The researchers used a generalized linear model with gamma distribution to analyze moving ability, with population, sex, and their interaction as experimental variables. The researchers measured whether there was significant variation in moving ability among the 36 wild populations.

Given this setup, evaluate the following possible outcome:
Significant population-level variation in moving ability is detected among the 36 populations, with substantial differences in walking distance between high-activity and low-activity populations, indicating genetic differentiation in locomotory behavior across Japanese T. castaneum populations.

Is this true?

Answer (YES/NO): YES